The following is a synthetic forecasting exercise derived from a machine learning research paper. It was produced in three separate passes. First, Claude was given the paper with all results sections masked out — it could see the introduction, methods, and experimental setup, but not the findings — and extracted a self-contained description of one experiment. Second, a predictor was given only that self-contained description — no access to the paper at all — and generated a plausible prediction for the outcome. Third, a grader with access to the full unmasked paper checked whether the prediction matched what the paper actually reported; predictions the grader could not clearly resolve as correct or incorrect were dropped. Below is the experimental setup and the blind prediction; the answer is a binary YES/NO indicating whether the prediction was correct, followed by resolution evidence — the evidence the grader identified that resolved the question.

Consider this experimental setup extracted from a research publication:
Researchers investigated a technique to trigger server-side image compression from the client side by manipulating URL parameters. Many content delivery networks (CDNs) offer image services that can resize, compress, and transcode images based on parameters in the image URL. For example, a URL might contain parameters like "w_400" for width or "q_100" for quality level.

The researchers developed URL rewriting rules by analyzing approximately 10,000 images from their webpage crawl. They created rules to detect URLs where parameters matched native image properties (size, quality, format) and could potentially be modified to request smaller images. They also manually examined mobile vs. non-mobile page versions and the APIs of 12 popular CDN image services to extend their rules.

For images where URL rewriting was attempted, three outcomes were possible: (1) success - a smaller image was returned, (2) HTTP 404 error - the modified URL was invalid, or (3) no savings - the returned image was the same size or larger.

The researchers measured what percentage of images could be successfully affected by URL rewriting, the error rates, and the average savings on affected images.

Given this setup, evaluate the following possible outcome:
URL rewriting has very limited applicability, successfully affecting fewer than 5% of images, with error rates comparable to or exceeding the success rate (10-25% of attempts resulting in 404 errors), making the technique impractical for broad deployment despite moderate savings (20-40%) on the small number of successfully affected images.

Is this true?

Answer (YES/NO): NO